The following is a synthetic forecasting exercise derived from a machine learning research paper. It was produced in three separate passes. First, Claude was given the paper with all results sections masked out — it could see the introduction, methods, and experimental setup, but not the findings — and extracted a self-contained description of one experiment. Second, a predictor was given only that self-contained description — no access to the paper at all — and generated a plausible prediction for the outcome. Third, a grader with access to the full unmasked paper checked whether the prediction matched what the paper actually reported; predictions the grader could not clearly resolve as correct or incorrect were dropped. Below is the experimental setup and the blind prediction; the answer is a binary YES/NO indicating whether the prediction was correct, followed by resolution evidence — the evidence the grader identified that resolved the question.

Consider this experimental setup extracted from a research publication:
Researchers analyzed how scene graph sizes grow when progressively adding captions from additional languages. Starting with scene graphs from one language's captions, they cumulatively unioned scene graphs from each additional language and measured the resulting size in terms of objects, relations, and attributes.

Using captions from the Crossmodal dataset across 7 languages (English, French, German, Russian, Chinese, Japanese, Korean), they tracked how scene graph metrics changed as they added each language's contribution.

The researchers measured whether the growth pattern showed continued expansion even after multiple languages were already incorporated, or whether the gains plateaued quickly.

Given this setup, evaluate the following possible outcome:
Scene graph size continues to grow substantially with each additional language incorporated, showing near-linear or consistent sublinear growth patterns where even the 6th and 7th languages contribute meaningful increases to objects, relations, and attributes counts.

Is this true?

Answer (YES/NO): NO